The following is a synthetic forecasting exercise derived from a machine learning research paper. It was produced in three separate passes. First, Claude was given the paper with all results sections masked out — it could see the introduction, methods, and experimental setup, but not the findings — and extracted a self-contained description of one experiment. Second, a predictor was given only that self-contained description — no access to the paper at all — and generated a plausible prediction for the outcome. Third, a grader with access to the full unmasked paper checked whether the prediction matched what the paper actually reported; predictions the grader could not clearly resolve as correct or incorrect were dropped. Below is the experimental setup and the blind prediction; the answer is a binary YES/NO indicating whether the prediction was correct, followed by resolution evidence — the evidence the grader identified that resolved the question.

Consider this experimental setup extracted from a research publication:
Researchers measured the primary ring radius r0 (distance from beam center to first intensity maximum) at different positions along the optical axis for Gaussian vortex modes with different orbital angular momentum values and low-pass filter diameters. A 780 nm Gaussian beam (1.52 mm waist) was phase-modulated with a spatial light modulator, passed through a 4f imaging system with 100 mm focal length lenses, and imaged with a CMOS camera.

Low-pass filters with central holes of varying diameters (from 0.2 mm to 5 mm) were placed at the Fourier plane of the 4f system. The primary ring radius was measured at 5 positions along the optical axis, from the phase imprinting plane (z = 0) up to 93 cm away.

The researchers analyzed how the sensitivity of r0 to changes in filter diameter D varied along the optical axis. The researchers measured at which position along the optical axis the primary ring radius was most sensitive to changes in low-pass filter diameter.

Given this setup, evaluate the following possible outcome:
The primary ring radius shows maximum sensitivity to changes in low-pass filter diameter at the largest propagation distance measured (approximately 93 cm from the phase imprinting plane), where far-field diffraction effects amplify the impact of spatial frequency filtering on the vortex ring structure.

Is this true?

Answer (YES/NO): NO